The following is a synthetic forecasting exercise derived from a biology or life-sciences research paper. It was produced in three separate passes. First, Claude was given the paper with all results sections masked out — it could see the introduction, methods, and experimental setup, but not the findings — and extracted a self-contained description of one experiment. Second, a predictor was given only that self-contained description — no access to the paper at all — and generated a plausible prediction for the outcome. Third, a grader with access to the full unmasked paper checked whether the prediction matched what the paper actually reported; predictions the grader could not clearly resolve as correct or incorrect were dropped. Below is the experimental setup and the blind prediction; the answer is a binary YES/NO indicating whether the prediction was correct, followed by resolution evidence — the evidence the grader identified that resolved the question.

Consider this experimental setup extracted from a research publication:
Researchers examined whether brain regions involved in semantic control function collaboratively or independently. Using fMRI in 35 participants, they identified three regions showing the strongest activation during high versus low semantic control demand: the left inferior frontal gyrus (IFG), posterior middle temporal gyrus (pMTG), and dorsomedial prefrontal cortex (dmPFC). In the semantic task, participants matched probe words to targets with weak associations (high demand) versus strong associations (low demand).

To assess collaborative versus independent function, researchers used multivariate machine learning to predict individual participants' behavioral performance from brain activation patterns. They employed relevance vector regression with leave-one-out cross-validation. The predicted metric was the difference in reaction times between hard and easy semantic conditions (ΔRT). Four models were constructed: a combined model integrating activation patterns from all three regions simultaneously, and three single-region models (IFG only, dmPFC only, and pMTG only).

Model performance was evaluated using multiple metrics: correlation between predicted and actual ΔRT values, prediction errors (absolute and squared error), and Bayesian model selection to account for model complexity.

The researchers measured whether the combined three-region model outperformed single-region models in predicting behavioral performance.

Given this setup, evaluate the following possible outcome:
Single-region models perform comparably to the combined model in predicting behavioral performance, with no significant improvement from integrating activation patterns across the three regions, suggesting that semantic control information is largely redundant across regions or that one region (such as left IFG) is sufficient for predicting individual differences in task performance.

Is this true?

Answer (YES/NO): NO